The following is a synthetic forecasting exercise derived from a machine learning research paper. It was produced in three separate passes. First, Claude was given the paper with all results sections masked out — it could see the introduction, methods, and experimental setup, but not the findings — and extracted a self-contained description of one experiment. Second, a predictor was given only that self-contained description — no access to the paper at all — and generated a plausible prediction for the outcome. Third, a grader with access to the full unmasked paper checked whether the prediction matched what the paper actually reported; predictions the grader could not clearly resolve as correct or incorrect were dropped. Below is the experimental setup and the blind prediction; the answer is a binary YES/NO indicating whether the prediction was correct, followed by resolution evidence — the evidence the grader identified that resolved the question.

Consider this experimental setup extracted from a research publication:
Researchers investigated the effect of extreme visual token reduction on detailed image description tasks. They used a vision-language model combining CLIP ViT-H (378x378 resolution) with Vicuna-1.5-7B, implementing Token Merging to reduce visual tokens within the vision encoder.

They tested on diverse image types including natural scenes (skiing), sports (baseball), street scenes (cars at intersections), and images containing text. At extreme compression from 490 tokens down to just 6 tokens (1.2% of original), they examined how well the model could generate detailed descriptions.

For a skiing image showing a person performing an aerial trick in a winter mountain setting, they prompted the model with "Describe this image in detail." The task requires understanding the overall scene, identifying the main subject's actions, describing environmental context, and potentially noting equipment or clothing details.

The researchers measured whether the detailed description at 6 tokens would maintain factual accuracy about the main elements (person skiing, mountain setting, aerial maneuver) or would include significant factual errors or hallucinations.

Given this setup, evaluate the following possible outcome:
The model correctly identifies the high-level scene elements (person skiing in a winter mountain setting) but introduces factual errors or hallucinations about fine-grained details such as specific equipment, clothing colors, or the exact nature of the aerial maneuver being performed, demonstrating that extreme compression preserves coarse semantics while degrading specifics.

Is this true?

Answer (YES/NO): NO